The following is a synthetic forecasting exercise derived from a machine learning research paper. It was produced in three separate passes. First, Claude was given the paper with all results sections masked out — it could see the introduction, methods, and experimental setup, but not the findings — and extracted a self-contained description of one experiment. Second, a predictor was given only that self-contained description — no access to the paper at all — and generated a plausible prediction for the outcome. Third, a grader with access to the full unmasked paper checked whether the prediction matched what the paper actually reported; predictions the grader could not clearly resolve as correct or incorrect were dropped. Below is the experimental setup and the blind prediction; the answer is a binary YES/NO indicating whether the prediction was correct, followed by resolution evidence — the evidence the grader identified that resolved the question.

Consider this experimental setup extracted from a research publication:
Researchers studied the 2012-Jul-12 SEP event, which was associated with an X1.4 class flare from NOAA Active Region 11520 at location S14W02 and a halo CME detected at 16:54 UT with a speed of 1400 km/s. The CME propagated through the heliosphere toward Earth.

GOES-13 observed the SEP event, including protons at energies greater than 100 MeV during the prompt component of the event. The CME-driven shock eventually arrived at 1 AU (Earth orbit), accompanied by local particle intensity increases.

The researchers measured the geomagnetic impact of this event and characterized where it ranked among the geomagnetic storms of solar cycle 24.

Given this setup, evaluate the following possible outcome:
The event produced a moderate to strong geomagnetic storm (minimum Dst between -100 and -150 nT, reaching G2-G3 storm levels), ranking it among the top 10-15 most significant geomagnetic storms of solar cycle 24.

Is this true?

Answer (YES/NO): NO